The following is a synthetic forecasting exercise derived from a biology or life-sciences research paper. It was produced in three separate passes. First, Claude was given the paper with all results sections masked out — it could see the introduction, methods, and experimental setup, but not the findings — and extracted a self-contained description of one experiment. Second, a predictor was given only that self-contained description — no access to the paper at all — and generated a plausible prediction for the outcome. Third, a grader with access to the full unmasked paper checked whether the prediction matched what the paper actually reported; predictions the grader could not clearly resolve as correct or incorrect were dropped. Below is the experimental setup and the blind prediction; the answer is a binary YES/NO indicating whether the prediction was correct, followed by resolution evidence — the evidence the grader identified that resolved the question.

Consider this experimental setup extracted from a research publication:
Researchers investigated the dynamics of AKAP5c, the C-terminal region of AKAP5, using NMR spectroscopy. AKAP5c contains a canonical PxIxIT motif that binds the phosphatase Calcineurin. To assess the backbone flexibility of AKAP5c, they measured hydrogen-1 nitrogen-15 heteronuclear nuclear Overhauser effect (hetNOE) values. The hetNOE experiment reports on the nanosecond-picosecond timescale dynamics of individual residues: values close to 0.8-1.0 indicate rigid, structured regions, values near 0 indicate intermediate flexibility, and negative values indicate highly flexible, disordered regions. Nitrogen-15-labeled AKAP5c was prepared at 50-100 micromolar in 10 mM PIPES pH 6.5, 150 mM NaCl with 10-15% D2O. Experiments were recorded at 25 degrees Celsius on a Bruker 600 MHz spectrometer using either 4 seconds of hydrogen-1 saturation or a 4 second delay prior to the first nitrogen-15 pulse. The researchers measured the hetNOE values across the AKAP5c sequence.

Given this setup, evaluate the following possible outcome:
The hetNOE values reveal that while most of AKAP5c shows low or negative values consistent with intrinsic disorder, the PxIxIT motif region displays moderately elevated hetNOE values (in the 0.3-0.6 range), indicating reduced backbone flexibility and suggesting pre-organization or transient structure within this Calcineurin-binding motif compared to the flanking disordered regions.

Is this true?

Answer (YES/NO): NO